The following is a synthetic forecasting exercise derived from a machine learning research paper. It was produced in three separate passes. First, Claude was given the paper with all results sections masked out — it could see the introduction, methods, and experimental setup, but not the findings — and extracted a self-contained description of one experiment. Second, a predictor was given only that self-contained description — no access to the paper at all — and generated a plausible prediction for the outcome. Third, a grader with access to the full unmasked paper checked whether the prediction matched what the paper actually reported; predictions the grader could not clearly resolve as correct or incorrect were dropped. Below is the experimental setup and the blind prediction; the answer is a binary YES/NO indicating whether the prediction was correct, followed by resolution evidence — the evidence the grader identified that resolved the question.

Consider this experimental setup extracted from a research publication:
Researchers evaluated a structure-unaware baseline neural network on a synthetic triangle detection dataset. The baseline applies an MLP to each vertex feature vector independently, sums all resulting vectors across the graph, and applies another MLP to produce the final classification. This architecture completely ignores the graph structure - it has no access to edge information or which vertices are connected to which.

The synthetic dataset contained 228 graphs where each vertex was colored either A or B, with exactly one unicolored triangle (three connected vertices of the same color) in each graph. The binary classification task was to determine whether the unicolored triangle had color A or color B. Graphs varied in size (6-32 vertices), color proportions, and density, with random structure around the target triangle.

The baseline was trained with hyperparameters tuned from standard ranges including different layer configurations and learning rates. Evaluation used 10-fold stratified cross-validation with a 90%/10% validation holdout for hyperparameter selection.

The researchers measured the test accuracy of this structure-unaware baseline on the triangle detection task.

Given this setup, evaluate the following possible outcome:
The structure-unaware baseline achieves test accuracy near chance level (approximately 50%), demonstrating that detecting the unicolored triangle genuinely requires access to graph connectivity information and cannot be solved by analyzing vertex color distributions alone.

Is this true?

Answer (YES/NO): YES